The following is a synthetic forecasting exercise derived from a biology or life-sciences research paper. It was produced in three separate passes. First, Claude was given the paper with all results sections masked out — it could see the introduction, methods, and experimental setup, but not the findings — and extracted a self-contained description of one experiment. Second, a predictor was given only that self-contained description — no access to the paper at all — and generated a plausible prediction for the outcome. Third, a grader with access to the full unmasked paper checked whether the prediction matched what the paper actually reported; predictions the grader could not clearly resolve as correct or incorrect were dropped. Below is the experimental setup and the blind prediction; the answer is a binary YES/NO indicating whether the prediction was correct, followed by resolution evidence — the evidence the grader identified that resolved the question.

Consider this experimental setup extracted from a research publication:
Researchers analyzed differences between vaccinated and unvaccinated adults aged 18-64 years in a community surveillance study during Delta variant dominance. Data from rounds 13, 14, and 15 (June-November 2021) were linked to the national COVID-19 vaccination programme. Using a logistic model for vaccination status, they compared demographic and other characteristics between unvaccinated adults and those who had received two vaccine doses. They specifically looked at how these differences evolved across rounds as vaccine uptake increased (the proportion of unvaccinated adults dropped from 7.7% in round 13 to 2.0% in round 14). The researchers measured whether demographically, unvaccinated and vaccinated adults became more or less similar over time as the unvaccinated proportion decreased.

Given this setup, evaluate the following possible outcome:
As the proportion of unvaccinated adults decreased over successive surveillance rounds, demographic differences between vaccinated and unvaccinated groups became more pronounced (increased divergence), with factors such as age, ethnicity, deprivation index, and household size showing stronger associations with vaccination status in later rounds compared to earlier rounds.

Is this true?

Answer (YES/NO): YES